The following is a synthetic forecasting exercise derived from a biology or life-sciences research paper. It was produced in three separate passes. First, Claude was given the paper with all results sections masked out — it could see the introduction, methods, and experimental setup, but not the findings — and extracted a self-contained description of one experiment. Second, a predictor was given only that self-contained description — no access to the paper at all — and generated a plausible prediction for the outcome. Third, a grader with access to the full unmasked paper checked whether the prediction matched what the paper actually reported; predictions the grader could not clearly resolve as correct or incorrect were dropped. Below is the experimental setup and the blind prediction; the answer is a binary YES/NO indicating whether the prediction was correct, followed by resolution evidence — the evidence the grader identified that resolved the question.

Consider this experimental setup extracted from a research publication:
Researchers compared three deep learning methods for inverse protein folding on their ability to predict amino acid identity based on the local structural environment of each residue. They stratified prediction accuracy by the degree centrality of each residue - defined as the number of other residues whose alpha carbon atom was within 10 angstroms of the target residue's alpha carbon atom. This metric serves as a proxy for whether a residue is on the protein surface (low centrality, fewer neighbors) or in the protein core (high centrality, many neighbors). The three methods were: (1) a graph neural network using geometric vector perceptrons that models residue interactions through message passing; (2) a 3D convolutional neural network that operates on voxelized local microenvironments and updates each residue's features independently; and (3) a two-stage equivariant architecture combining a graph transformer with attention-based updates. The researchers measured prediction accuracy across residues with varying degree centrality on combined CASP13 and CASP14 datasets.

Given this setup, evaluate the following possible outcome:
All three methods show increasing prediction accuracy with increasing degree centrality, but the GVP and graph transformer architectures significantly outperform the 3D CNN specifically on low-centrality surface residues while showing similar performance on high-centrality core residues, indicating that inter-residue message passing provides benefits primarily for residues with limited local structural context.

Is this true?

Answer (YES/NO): NO